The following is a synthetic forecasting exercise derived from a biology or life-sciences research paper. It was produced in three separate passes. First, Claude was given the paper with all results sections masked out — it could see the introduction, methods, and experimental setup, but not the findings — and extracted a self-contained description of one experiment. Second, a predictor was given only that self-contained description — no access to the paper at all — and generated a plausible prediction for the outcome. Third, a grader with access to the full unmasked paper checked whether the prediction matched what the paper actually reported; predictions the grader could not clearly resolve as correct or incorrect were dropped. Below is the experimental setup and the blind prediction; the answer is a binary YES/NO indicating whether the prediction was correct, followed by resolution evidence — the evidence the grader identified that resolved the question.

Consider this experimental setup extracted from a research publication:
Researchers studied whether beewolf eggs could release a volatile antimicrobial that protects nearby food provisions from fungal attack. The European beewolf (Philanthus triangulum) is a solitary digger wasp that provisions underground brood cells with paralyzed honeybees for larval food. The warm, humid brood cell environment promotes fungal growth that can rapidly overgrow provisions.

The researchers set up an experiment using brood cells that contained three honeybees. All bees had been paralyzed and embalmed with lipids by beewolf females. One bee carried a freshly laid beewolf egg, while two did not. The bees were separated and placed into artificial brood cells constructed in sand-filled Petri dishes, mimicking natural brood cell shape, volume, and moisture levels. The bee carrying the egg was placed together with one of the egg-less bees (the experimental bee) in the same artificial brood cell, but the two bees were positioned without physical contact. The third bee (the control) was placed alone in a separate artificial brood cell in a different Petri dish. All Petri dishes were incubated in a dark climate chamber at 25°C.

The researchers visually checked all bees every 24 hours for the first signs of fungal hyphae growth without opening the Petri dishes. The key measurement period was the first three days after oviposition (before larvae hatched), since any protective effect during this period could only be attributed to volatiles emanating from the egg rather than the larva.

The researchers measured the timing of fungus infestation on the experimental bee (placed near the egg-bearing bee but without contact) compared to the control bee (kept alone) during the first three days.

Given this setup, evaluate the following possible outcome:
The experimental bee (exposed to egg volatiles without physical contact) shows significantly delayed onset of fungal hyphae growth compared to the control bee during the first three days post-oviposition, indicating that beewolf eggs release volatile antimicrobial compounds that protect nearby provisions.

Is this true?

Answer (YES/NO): YES